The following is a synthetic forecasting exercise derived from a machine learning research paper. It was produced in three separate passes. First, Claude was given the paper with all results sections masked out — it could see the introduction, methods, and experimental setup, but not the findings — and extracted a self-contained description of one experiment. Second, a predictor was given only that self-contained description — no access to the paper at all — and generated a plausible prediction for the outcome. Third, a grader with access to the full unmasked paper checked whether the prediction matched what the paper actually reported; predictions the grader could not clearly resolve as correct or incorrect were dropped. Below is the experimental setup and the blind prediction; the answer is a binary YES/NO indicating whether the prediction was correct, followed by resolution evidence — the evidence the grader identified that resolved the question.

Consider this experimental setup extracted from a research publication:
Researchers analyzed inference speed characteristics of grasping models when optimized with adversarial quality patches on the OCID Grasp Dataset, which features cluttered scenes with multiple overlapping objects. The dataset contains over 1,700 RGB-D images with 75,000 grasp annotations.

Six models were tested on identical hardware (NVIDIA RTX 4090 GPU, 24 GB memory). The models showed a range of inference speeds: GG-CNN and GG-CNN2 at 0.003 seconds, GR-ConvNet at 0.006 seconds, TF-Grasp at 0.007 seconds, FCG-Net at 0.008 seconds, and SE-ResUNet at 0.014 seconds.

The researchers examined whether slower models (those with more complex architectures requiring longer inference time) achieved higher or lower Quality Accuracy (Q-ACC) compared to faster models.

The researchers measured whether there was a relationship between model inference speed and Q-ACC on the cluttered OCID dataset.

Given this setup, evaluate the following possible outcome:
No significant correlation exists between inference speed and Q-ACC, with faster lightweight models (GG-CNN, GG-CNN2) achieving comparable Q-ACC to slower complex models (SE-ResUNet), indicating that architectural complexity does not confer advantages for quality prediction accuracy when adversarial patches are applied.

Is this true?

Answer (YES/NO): NO